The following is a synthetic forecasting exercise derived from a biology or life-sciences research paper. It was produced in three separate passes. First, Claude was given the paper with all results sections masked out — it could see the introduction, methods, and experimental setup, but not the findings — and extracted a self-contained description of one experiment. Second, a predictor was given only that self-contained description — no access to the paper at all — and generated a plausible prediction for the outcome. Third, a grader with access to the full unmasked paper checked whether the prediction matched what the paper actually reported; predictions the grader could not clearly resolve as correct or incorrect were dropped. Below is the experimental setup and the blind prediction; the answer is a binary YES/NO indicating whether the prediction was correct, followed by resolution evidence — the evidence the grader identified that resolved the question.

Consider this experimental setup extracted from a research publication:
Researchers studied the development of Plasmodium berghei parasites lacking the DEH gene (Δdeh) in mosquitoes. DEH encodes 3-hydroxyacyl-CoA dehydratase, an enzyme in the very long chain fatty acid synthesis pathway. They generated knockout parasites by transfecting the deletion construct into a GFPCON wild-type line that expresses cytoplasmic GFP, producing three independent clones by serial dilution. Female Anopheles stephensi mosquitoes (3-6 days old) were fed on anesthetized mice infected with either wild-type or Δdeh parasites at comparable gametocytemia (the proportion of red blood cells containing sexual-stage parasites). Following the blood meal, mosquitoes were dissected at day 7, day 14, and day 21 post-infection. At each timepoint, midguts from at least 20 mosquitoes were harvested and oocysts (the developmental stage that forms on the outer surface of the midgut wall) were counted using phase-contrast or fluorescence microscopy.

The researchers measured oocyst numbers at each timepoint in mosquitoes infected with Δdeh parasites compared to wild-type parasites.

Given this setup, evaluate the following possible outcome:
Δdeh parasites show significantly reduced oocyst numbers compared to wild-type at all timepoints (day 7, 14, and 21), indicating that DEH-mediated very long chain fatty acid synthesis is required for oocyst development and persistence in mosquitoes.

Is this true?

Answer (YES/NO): NO